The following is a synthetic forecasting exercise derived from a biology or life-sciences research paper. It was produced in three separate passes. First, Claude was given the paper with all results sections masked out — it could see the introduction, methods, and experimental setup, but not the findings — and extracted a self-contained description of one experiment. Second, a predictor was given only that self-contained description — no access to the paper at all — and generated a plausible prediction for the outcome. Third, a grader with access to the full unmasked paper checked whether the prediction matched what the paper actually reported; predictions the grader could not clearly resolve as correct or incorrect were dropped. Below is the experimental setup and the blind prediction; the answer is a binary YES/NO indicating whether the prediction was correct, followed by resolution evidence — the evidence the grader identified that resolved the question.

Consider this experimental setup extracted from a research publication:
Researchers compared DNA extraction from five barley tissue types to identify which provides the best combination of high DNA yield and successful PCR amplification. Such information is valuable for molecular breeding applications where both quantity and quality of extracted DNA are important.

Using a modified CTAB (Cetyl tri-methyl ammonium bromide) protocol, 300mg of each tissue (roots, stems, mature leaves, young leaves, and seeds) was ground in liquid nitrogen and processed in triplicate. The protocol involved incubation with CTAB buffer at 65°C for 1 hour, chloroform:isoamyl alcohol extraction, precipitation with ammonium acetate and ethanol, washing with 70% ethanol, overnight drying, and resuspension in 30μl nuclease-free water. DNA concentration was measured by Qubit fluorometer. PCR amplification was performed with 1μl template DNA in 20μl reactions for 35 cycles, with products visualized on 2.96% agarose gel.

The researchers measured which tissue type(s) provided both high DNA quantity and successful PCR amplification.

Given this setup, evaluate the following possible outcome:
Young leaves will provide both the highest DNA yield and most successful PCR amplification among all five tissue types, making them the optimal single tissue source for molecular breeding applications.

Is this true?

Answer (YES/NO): YES